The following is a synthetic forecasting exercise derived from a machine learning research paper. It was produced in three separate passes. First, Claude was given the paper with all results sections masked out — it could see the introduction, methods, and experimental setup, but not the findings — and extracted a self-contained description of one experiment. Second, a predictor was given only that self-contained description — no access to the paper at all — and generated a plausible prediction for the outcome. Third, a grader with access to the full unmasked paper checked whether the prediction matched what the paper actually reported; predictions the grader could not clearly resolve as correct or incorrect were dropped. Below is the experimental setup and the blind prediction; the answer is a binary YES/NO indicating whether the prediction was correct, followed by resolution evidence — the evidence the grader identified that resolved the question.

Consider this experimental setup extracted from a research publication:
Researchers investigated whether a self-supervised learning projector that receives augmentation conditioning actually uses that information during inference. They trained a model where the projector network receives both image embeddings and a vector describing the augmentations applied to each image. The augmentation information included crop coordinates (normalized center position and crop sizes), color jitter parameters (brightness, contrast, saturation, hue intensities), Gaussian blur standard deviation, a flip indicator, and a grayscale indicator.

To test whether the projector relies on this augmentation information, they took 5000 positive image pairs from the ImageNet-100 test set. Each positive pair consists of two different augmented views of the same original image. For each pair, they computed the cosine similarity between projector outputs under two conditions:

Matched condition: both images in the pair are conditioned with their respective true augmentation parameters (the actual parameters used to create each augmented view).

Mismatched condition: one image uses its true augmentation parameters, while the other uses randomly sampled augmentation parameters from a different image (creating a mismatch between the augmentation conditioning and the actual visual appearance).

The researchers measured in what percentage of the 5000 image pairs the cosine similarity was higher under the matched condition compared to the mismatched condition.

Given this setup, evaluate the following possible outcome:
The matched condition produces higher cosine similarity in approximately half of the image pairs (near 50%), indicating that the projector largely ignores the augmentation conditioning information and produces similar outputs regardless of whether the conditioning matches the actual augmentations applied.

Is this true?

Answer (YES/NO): NO